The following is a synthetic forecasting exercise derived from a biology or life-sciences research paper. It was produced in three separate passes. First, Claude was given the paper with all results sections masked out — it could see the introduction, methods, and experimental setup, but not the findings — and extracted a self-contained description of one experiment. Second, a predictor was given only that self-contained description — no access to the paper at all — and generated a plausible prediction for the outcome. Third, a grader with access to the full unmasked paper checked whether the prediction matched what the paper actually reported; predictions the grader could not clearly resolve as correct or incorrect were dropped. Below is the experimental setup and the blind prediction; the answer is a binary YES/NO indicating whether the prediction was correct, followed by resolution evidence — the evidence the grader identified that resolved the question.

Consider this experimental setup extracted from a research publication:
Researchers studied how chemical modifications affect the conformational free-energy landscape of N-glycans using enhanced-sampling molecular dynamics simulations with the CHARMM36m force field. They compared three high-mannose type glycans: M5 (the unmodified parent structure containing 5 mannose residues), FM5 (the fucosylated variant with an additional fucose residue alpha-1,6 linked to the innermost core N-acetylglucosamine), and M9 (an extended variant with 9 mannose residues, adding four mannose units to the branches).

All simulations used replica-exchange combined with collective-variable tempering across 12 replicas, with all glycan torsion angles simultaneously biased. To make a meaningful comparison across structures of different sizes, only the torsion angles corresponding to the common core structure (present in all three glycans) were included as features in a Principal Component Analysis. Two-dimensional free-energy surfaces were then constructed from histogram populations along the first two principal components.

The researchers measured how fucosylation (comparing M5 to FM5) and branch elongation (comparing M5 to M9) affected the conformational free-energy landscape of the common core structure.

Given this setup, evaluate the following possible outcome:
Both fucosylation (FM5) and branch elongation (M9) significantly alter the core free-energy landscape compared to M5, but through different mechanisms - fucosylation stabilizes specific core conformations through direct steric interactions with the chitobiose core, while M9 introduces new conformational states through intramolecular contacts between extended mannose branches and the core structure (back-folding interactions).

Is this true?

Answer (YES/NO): NO